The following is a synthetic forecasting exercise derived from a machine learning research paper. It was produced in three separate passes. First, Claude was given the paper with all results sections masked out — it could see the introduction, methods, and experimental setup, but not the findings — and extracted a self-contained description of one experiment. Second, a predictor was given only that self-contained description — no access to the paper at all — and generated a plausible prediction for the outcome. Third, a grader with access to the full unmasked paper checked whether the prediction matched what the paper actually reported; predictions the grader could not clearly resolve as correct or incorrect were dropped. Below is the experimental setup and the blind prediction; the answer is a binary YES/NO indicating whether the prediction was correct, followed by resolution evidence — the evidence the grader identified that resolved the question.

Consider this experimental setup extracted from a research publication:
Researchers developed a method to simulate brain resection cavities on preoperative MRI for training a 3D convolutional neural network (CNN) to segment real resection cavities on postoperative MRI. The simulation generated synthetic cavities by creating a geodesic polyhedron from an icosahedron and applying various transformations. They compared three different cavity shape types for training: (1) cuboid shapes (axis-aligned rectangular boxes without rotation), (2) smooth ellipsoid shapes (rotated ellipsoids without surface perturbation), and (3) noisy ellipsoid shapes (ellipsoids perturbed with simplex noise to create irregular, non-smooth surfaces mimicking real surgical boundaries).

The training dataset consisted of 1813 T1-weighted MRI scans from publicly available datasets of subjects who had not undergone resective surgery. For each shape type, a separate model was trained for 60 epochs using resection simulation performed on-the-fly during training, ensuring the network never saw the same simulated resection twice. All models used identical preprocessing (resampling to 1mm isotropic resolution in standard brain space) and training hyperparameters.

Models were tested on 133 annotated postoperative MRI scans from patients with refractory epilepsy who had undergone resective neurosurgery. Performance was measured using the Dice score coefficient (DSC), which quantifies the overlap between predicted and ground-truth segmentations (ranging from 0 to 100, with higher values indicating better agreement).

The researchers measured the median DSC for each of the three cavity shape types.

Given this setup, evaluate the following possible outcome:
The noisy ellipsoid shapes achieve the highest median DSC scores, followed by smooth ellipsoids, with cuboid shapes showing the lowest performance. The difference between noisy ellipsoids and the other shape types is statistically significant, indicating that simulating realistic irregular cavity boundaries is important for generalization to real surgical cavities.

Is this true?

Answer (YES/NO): NO